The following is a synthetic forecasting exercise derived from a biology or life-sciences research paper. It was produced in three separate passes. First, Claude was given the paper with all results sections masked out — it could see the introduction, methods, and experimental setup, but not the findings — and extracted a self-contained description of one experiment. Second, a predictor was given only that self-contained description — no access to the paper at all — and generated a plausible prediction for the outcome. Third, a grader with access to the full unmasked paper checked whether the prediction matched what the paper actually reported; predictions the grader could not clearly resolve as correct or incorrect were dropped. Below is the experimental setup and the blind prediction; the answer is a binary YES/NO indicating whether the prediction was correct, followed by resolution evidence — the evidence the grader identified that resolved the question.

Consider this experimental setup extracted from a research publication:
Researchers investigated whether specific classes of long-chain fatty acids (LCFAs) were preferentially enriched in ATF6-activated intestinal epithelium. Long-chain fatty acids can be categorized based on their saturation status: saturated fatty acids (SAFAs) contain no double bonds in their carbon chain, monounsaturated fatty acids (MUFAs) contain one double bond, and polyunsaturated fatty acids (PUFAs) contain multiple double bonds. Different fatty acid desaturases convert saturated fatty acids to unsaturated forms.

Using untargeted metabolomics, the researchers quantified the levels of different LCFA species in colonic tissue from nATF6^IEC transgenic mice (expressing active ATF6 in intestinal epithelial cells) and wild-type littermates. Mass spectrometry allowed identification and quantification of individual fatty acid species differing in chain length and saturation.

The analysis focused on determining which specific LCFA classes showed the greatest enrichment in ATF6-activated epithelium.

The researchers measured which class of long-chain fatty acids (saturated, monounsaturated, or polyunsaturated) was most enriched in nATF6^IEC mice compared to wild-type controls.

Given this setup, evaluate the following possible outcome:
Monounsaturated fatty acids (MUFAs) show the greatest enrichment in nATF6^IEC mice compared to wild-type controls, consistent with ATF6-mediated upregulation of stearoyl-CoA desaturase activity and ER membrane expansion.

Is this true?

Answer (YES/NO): NO